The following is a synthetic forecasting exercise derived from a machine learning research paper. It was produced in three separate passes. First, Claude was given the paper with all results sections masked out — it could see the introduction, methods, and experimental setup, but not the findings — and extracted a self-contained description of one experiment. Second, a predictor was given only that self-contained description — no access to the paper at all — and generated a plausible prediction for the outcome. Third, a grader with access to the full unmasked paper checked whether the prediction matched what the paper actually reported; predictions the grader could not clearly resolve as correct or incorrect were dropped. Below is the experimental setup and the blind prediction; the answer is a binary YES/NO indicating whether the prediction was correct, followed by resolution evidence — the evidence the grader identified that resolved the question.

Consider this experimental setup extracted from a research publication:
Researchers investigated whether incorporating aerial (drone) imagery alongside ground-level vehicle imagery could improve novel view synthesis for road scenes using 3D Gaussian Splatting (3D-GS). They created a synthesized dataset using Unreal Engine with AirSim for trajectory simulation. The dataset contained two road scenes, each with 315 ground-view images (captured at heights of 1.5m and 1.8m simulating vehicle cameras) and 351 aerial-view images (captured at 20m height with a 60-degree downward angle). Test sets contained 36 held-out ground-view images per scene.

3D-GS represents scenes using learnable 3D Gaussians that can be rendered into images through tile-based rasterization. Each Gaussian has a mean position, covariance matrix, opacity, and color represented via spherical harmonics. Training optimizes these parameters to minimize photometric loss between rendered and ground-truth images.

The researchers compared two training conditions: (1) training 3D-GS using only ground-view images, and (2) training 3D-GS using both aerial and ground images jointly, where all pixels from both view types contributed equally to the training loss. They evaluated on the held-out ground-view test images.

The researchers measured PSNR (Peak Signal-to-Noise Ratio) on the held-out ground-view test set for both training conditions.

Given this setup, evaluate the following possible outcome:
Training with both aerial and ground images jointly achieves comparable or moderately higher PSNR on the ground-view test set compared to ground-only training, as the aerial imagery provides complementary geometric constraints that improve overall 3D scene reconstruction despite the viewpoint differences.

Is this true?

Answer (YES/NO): NO